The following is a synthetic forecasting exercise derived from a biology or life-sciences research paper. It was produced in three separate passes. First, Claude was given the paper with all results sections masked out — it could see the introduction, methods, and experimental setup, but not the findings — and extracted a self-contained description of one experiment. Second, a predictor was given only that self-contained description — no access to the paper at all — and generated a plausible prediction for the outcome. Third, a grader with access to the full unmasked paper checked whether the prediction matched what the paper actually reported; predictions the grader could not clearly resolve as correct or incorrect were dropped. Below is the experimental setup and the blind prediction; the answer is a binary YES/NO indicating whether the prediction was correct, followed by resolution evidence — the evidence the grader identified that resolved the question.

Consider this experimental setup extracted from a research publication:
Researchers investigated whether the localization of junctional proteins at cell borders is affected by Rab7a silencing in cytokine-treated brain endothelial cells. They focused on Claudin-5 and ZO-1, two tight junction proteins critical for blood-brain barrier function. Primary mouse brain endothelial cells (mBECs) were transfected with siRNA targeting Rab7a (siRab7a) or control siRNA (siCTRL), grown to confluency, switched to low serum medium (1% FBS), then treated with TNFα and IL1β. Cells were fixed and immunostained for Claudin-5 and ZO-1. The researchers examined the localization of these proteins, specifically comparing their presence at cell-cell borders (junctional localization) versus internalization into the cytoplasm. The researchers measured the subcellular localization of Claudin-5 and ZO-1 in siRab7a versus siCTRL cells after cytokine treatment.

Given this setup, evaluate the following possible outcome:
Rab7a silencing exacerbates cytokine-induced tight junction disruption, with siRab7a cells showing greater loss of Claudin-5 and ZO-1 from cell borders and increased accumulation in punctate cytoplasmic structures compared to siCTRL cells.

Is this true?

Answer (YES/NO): NO